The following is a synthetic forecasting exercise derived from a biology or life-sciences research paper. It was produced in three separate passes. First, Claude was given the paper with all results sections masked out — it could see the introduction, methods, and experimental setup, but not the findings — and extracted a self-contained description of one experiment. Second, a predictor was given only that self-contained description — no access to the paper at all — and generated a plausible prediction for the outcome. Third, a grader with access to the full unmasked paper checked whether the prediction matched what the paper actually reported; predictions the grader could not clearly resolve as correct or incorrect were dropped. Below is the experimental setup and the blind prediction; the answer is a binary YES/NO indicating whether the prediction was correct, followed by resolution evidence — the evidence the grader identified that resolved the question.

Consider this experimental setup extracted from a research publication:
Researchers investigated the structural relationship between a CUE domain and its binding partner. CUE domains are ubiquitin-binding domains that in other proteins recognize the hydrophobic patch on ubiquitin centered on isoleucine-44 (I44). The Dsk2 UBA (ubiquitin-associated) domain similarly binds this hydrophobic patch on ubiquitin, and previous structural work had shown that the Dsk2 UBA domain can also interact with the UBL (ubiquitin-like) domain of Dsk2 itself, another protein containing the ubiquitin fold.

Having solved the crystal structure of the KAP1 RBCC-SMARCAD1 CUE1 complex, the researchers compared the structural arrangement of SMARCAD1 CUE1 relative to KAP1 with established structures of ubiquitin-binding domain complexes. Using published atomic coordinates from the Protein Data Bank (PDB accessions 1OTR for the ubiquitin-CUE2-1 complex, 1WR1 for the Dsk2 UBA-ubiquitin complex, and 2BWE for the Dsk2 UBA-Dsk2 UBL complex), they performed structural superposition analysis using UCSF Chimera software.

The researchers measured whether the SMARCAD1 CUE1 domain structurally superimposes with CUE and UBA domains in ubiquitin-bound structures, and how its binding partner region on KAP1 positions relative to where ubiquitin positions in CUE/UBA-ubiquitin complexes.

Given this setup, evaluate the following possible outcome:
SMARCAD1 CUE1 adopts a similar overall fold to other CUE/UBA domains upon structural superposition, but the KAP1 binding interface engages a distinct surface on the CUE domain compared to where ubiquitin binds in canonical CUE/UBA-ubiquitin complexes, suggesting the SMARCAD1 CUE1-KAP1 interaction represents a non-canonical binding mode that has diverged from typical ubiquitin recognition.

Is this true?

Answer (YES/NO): NO